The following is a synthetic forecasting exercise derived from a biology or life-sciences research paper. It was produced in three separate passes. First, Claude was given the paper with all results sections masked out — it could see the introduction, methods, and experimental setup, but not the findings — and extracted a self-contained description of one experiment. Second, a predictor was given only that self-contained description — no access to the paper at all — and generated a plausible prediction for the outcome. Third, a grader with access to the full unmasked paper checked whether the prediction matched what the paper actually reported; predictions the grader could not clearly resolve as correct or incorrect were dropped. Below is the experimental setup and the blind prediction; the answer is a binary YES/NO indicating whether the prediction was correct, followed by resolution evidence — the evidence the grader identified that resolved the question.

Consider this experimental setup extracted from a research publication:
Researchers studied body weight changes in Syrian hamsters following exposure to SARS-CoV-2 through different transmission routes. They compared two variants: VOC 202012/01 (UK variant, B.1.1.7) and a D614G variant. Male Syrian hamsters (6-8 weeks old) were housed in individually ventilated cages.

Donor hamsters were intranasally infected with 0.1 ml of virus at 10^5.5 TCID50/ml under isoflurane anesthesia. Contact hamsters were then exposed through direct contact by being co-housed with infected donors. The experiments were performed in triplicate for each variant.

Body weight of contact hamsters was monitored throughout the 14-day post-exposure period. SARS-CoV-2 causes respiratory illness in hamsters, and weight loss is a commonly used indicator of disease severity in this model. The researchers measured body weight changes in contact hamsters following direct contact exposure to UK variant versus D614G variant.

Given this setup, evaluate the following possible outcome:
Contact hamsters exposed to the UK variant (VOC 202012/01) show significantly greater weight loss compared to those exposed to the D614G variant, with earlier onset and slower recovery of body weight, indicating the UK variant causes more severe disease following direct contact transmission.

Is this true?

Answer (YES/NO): NO